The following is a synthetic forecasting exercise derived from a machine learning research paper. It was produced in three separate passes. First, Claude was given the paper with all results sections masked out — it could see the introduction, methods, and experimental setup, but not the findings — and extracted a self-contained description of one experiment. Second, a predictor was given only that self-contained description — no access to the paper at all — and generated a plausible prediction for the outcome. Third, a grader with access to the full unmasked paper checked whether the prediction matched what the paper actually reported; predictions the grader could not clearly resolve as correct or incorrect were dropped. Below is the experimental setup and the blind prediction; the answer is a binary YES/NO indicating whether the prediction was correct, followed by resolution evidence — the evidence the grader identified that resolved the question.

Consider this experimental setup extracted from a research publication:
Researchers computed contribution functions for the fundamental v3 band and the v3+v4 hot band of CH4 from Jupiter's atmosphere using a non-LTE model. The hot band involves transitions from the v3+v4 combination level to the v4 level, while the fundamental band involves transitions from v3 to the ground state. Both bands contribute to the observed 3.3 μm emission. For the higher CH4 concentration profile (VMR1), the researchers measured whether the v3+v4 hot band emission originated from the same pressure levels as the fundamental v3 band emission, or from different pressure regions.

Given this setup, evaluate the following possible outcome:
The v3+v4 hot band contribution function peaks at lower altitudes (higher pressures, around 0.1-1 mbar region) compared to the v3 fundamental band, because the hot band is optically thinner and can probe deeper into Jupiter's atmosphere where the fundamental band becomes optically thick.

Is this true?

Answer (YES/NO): NO